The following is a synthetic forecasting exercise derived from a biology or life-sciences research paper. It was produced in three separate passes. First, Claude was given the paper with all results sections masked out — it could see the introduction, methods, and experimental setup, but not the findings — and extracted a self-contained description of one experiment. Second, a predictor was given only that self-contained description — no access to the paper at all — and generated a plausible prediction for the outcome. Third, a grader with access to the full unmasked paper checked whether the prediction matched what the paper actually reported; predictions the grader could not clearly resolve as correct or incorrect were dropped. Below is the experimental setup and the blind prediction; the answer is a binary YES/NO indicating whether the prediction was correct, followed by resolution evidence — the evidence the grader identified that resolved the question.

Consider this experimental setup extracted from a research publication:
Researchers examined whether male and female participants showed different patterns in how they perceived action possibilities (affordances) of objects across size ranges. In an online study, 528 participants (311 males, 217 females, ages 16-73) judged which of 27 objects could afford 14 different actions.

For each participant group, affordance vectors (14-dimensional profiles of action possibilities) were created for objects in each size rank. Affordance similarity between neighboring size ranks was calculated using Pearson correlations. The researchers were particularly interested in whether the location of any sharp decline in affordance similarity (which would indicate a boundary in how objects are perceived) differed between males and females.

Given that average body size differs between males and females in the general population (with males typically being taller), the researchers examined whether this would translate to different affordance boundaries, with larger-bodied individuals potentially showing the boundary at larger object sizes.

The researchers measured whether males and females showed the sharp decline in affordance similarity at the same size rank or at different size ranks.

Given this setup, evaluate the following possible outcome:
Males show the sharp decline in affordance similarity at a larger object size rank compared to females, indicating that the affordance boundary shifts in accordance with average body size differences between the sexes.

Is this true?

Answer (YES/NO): NO